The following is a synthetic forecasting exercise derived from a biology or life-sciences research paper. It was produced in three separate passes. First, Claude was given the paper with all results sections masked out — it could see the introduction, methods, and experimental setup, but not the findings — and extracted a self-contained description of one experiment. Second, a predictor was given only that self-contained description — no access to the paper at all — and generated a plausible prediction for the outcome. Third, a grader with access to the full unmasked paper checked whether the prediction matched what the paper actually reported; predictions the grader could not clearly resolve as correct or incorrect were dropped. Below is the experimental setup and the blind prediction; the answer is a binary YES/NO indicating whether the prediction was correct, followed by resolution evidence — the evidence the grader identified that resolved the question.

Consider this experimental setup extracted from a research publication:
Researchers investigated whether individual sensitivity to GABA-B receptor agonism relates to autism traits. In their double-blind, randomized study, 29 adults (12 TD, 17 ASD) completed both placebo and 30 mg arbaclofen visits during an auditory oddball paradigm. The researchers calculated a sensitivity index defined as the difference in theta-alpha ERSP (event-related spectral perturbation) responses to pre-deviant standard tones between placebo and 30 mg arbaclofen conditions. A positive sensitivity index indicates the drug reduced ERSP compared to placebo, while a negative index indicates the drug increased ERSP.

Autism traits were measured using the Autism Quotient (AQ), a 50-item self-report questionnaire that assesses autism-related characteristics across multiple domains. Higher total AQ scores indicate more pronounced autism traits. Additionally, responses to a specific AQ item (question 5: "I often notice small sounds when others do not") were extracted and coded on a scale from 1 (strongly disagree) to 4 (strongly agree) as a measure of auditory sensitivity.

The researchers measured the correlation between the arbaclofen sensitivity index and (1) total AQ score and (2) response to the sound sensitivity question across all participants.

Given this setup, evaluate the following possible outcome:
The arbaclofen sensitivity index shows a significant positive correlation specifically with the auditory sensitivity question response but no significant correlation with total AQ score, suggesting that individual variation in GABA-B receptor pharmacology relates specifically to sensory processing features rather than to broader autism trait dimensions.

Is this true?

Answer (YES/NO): NO